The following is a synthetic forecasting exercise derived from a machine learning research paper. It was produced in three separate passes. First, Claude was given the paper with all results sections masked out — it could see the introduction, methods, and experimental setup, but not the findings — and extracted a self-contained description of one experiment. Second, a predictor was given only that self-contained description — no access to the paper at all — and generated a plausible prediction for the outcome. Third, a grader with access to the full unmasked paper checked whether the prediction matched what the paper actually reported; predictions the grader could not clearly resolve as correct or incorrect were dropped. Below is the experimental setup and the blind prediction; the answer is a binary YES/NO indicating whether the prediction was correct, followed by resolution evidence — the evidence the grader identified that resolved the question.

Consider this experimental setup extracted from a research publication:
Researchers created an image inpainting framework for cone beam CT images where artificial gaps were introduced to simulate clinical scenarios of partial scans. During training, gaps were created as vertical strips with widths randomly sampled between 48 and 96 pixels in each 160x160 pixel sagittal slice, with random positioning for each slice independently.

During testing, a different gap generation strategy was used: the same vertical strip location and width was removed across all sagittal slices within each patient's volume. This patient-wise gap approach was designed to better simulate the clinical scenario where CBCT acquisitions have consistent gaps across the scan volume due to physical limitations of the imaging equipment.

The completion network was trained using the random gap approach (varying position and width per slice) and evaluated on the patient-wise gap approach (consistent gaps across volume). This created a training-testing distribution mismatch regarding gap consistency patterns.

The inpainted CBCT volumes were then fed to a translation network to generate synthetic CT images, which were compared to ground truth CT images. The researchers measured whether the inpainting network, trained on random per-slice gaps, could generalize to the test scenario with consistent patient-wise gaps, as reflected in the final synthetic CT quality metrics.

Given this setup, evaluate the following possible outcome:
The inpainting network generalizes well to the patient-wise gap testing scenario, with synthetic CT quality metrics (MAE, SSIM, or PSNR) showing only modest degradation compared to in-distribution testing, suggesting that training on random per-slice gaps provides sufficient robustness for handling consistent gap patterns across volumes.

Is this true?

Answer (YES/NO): YES